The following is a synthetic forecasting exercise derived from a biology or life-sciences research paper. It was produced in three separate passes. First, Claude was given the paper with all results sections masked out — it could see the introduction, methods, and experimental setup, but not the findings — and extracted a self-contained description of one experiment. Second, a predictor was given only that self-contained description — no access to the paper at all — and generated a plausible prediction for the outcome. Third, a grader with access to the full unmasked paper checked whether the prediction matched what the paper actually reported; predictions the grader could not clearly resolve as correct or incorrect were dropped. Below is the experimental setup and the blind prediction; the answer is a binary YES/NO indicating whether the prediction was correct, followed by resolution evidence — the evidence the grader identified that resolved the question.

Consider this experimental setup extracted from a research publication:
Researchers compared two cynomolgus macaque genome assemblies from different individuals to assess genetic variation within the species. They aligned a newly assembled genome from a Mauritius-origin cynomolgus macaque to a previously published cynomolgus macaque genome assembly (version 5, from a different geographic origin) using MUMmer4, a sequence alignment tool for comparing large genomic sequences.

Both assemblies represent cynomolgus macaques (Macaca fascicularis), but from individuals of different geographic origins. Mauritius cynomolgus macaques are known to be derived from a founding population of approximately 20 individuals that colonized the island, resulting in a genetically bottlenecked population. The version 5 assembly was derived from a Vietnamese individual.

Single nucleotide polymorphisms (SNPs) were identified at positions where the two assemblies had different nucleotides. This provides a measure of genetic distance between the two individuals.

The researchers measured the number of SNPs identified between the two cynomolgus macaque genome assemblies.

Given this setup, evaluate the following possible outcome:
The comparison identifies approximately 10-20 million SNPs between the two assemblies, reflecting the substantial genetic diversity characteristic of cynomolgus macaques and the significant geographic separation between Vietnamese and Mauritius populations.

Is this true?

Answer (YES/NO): NO